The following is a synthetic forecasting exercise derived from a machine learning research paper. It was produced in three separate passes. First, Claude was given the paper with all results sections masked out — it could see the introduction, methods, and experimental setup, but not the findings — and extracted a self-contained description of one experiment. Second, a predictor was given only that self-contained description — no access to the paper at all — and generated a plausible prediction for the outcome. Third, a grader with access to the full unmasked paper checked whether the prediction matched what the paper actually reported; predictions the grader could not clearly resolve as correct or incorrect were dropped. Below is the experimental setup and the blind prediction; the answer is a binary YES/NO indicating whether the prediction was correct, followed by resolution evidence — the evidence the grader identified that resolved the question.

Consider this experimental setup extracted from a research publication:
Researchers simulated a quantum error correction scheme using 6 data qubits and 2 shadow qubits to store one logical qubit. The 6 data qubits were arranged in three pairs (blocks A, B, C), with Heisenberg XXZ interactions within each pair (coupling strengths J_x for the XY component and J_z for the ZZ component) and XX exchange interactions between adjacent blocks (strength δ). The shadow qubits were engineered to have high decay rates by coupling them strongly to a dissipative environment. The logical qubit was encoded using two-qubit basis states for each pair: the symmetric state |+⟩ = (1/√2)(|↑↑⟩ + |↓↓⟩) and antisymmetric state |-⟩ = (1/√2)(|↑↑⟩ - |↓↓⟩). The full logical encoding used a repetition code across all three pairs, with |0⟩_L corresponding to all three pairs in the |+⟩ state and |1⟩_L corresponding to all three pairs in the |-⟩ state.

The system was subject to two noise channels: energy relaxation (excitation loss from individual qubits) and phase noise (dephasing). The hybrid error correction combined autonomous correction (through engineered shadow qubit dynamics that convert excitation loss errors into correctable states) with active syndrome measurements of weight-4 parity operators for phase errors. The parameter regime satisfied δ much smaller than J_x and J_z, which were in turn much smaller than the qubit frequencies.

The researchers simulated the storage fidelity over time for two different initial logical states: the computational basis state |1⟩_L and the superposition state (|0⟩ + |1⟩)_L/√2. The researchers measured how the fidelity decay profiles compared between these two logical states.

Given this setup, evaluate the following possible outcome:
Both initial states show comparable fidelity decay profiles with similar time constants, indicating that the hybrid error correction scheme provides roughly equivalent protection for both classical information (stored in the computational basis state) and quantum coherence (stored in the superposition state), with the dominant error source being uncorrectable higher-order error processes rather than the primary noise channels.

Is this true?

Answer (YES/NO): NO